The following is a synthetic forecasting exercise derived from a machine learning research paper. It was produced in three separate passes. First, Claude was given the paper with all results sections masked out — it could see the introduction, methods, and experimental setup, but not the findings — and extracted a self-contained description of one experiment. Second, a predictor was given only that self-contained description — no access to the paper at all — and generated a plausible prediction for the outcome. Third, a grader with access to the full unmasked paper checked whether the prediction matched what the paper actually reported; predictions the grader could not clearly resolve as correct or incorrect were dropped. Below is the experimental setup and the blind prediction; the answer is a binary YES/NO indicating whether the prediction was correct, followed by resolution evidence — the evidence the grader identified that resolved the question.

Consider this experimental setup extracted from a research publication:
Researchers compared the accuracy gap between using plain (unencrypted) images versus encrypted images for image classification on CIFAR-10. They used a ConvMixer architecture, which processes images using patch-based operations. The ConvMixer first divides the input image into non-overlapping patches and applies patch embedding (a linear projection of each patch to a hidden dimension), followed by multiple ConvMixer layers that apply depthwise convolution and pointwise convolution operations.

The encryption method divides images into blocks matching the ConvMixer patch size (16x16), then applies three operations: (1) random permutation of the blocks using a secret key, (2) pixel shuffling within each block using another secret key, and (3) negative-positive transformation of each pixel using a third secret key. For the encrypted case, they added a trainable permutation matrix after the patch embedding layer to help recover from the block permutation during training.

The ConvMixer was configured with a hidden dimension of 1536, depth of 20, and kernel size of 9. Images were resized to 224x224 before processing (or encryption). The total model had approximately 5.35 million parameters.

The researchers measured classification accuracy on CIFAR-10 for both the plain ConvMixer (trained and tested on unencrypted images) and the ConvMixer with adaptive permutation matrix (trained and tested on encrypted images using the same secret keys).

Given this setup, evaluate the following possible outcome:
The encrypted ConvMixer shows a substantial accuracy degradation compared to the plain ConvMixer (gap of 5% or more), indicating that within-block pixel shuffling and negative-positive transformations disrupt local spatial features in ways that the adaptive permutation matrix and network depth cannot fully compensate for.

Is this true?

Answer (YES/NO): NO